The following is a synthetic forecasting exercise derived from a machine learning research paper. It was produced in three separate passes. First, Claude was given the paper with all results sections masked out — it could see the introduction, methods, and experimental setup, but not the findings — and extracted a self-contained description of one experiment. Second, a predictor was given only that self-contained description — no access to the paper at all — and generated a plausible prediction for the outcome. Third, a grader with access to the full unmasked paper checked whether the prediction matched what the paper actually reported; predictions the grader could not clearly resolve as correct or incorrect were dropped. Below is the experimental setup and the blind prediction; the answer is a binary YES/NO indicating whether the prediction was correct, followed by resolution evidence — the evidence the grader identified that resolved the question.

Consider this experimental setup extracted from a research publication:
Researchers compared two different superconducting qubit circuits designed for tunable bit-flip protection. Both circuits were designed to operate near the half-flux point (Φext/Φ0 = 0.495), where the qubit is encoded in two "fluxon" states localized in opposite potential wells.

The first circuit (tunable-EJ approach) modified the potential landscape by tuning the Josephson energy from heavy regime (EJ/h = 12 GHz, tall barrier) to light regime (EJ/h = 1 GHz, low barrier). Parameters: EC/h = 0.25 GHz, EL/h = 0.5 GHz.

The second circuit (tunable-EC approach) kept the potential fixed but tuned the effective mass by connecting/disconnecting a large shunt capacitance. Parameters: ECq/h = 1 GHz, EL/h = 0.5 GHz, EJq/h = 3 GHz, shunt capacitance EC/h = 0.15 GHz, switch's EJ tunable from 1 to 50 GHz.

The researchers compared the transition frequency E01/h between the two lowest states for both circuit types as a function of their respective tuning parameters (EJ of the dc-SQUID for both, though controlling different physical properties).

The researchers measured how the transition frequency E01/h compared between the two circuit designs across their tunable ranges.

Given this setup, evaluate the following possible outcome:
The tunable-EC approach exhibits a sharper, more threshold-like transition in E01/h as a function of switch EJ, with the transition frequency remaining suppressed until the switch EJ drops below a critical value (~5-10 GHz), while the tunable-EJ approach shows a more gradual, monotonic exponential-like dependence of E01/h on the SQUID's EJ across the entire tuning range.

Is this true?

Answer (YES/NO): NO